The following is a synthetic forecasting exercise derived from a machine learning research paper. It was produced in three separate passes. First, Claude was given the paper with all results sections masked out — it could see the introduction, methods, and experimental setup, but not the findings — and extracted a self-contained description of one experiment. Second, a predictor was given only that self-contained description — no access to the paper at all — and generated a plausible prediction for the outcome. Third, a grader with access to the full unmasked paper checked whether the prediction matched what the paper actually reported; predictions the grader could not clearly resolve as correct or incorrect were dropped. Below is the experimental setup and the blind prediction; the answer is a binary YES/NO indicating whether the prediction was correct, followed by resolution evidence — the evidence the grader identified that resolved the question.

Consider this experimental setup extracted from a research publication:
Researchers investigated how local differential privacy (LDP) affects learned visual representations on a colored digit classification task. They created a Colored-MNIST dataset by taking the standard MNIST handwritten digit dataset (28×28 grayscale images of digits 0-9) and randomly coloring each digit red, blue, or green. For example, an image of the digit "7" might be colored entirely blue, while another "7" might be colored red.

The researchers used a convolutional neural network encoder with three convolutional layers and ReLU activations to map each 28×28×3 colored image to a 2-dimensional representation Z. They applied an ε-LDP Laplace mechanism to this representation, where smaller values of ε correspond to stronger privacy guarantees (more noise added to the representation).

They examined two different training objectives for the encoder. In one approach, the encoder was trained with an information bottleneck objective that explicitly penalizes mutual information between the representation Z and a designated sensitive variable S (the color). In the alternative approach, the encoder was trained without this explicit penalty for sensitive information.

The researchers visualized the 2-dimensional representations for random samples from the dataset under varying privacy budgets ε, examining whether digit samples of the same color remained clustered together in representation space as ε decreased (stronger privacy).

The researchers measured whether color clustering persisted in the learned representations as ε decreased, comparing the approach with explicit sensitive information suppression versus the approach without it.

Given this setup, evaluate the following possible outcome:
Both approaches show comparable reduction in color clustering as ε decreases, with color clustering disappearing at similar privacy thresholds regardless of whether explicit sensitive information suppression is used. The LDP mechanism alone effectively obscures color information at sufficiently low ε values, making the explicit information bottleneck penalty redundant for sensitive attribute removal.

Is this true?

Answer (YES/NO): NO